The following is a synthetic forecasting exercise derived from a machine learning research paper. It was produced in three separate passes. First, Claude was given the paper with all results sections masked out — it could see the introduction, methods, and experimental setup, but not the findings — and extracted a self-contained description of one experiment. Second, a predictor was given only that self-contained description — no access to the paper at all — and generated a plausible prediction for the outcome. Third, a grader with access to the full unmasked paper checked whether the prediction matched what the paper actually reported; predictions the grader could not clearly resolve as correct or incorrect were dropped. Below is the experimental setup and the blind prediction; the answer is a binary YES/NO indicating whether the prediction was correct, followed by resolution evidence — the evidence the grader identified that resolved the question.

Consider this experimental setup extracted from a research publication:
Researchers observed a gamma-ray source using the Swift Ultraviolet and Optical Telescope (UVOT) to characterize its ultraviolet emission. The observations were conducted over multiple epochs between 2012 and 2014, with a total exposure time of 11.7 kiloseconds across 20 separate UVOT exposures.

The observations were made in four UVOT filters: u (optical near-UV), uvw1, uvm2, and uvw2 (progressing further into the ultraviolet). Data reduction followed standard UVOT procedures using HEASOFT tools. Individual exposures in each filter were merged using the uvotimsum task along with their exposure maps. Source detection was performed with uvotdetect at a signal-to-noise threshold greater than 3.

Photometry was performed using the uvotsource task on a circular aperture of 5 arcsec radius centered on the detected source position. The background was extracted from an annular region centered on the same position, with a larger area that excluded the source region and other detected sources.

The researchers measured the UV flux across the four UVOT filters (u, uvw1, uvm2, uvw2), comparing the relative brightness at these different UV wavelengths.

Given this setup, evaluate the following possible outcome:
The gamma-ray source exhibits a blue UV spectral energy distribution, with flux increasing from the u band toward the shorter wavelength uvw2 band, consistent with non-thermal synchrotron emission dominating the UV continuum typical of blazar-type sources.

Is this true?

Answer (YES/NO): NO